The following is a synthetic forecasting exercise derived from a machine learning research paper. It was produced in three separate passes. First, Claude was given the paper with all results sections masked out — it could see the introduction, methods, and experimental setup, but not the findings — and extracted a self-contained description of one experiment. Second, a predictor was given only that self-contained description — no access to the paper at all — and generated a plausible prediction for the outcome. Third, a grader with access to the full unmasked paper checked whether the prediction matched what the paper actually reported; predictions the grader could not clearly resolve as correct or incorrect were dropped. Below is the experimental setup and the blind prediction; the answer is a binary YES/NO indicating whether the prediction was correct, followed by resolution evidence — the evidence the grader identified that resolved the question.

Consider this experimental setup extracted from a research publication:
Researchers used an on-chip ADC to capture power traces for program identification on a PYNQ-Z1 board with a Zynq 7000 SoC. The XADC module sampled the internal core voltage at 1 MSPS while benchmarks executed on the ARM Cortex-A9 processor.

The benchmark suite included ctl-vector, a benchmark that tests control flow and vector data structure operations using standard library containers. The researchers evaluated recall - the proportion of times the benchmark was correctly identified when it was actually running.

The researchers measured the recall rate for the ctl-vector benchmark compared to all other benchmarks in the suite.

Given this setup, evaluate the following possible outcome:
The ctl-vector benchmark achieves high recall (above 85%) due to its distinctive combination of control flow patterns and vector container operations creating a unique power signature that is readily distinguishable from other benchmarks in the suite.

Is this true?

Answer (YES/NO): NO